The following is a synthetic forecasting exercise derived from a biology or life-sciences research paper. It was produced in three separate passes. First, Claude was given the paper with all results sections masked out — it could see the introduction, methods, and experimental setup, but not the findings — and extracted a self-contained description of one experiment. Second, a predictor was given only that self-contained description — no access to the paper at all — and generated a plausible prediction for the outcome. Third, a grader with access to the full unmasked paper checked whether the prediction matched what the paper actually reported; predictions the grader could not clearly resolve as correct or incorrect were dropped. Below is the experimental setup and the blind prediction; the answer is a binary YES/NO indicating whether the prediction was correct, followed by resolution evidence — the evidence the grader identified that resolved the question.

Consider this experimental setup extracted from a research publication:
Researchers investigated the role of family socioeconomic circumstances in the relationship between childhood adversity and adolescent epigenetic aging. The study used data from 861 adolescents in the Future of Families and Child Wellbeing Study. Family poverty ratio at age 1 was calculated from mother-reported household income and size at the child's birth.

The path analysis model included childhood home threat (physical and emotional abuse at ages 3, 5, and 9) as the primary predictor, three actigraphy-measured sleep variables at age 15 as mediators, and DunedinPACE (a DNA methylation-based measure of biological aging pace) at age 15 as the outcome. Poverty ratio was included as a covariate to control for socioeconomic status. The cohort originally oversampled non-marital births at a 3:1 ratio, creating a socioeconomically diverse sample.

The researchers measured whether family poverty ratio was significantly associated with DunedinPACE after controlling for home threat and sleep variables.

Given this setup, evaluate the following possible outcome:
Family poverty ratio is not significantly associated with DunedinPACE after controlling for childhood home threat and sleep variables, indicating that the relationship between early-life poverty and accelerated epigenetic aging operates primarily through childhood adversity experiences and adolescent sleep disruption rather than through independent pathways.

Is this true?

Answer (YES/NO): NO